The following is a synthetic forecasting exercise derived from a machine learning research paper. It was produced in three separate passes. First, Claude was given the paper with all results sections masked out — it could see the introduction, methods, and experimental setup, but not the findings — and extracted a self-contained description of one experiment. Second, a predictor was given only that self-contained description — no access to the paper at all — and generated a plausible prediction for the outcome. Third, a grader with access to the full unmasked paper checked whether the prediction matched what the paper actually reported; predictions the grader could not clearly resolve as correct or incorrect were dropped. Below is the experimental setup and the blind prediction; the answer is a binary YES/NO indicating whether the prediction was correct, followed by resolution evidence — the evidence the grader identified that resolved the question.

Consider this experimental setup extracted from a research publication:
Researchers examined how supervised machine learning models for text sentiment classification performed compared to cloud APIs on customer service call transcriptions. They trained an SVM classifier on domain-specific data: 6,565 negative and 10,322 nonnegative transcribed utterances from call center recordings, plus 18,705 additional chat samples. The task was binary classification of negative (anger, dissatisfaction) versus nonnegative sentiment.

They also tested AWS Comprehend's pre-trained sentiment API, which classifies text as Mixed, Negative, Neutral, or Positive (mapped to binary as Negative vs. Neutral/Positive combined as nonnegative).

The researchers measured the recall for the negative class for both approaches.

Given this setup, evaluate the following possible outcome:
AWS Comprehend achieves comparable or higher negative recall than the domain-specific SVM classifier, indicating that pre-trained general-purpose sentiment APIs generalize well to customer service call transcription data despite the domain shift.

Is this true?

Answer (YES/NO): NO